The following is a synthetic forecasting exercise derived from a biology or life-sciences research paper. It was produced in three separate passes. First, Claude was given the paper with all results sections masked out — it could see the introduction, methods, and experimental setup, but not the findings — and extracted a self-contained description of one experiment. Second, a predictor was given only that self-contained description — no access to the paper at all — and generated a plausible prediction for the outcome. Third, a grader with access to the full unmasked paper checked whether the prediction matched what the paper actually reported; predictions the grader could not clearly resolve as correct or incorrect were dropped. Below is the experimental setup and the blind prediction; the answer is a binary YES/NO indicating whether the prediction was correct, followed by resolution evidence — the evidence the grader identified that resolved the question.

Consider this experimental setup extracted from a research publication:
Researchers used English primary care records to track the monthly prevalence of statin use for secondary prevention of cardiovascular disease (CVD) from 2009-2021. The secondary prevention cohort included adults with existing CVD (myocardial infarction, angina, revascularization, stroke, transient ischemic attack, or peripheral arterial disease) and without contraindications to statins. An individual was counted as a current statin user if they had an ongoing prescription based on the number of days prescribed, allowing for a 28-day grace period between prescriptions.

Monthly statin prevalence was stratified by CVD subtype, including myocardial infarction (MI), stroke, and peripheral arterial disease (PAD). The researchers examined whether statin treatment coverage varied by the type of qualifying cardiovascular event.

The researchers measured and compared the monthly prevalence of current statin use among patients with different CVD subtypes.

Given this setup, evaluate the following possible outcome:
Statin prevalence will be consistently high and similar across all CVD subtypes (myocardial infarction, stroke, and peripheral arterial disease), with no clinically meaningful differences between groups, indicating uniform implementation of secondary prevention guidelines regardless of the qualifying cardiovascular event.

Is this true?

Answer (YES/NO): NO